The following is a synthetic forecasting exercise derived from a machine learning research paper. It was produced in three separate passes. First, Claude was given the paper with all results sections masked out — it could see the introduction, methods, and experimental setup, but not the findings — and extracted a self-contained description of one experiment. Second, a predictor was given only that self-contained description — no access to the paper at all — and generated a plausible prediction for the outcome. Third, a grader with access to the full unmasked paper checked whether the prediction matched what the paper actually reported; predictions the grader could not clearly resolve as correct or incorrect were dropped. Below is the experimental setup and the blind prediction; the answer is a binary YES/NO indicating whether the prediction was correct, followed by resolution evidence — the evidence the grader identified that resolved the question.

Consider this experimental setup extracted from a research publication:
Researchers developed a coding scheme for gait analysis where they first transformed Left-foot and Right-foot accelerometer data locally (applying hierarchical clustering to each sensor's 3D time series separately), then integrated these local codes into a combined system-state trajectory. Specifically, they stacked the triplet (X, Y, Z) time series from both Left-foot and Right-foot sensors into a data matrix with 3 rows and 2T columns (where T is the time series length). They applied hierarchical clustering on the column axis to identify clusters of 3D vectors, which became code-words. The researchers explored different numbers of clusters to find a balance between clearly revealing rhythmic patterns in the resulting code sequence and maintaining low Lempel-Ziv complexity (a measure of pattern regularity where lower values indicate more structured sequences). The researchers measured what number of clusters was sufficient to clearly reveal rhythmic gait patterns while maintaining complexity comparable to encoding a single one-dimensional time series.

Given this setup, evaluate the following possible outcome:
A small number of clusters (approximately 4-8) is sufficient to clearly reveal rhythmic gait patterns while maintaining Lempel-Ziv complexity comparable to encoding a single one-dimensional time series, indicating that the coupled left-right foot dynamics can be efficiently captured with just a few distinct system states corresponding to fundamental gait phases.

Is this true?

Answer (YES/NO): NO